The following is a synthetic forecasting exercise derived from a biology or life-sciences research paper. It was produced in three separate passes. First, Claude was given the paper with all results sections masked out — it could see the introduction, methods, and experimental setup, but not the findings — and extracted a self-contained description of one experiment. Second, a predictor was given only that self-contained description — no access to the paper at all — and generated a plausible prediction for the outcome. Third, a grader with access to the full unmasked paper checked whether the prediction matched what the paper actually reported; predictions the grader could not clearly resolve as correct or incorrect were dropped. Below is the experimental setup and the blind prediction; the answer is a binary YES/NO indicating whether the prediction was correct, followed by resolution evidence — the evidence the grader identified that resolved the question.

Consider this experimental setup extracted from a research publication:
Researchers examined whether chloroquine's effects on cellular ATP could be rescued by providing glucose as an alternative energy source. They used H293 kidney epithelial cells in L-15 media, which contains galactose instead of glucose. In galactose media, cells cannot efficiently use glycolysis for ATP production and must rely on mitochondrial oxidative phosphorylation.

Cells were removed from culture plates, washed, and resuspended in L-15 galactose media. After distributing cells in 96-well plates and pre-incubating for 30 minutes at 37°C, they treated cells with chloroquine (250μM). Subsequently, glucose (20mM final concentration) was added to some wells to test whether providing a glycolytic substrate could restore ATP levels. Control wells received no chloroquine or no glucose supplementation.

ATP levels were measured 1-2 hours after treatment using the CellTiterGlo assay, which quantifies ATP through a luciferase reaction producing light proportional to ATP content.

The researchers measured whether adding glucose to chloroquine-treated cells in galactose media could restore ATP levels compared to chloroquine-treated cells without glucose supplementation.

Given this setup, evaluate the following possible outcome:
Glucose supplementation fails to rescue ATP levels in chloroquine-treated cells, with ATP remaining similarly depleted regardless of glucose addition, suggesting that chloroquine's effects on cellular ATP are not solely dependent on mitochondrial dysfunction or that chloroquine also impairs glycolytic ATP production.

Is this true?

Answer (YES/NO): NO